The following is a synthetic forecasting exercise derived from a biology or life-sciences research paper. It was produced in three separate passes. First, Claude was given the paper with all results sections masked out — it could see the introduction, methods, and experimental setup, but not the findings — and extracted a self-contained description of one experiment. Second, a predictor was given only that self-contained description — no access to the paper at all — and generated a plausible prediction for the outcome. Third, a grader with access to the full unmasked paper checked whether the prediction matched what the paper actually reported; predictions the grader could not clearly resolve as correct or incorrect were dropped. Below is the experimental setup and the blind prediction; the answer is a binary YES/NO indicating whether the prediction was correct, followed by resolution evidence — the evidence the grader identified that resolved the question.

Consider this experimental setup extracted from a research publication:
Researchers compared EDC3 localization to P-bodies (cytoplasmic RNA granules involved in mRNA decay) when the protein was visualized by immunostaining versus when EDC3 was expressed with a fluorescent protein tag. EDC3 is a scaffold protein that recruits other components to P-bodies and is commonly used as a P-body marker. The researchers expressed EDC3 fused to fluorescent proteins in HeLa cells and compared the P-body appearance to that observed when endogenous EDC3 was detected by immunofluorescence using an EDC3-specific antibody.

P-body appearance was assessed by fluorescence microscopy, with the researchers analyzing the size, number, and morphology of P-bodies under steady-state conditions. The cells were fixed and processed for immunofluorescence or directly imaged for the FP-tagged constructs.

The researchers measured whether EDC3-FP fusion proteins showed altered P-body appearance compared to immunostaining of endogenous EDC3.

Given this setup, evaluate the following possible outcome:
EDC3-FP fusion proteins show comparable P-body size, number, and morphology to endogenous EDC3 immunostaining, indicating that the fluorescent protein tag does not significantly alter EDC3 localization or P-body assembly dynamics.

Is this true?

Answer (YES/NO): NO